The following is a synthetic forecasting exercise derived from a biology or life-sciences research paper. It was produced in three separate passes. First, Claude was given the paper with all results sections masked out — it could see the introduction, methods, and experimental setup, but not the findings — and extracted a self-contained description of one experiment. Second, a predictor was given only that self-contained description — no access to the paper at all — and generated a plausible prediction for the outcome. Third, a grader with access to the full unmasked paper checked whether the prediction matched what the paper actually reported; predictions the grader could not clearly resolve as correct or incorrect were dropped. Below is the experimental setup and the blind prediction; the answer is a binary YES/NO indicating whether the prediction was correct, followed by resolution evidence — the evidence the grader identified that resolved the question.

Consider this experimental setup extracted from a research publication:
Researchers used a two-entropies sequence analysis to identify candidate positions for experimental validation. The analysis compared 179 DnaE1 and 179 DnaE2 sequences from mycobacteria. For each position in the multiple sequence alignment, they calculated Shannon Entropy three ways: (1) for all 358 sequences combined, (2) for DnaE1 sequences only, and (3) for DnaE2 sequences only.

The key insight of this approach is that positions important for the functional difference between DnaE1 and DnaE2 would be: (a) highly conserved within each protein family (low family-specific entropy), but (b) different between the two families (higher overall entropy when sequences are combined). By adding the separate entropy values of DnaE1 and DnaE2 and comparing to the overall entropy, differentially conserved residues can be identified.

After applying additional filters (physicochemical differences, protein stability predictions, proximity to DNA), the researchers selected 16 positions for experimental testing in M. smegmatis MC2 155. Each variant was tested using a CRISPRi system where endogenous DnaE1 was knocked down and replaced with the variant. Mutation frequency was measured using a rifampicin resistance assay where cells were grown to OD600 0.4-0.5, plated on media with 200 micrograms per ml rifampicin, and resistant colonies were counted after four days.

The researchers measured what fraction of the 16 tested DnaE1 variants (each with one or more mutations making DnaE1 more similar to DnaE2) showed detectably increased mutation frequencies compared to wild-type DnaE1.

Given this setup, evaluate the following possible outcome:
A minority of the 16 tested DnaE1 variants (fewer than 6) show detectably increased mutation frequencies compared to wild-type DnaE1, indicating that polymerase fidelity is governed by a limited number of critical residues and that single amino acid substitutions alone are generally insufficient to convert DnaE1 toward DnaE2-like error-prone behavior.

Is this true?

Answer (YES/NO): YES